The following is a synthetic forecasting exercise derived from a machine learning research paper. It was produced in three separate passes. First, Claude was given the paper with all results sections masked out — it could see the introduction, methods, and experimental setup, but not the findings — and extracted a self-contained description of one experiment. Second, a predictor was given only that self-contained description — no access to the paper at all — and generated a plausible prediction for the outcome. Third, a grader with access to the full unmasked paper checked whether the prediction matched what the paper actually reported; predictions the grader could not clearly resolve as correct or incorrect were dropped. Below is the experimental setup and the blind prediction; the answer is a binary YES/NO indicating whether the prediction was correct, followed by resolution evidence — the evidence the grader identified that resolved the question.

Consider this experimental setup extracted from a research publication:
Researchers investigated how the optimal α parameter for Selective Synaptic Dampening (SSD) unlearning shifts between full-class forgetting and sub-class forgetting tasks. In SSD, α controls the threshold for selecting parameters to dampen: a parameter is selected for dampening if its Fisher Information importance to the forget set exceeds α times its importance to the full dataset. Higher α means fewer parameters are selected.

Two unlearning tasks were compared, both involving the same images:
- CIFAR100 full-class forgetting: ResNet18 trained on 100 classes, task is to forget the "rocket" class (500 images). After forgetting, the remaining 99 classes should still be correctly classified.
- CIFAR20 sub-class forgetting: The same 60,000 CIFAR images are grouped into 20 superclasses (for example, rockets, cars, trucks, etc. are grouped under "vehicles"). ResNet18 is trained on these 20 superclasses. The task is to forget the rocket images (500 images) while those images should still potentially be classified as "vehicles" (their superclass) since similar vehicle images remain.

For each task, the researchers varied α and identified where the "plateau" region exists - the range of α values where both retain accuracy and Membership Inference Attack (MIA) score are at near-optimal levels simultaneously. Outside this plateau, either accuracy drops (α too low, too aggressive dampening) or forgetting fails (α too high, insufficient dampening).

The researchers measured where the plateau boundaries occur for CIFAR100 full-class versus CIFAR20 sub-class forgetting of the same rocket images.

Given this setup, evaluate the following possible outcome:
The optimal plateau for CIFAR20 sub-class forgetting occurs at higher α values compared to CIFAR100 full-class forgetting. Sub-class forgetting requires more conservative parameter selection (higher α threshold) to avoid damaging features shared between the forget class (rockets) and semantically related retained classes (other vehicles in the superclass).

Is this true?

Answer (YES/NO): NO